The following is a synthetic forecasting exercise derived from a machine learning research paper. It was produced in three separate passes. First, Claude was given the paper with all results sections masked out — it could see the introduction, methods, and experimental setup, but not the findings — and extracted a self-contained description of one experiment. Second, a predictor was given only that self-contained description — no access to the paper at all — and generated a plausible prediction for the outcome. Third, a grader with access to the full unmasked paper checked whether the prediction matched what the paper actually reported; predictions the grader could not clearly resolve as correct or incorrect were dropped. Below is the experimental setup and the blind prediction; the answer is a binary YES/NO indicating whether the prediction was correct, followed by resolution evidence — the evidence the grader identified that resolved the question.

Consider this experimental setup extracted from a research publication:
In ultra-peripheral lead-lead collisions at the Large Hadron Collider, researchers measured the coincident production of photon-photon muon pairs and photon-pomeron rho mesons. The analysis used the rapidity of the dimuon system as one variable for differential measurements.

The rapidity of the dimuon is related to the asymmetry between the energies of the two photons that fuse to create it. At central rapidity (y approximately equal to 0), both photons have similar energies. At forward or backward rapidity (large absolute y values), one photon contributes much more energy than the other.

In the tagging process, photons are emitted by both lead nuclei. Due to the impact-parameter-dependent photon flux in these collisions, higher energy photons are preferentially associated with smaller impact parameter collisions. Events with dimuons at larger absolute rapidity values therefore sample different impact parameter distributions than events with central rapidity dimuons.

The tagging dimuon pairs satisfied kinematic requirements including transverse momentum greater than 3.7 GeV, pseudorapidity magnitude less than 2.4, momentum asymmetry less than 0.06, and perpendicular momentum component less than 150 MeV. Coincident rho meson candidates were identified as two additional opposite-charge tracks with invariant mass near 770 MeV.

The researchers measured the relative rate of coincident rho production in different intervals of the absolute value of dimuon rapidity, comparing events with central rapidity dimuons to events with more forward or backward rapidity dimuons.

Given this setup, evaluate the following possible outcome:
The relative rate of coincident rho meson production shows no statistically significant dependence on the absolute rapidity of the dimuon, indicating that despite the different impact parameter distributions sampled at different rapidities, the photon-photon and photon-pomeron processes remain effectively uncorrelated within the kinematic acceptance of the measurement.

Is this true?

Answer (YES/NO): NO